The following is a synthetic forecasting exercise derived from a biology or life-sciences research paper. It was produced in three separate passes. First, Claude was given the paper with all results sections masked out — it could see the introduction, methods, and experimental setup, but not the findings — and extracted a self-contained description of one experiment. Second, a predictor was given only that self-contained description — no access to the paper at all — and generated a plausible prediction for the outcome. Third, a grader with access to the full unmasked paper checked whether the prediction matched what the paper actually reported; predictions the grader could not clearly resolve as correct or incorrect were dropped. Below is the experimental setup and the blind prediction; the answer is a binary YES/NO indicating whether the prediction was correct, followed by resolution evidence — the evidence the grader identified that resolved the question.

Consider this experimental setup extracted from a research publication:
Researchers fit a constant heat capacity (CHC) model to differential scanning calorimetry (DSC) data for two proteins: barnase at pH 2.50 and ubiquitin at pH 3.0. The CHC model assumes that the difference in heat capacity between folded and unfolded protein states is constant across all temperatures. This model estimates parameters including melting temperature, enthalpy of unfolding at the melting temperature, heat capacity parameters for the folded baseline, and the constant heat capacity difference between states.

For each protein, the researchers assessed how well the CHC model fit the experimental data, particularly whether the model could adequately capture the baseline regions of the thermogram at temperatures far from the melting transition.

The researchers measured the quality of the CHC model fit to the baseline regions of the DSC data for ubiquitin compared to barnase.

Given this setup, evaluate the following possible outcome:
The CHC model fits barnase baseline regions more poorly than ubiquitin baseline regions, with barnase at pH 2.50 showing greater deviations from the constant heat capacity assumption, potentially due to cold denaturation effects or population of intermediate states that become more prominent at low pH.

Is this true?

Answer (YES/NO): NO